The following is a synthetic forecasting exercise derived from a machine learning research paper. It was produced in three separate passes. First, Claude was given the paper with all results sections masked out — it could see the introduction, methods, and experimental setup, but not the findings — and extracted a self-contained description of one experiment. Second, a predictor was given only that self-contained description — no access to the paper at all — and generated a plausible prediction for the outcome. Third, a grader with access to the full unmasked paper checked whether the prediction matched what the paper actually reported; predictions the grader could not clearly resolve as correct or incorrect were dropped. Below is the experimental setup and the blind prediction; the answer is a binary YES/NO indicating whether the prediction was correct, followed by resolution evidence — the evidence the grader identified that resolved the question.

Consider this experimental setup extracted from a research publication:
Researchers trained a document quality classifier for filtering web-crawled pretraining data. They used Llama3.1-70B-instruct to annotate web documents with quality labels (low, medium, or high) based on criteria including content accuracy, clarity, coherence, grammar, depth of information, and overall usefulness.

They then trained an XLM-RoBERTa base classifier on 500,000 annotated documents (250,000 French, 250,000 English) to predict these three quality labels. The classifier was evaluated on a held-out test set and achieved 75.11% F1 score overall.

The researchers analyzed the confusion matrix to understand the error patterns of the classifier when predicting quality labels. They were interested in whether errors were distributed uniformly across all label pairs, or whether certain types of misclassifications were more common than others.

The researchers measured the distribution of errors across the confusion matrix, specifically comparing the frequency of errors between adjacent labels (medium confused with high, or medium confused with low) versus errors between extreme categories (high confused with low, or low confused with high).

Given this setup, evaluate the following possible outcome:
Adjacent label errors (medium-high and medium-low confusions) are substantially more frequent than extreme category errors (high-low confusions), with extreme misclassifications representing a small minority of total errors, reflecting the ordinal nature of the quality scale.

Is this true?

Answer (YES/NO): YES